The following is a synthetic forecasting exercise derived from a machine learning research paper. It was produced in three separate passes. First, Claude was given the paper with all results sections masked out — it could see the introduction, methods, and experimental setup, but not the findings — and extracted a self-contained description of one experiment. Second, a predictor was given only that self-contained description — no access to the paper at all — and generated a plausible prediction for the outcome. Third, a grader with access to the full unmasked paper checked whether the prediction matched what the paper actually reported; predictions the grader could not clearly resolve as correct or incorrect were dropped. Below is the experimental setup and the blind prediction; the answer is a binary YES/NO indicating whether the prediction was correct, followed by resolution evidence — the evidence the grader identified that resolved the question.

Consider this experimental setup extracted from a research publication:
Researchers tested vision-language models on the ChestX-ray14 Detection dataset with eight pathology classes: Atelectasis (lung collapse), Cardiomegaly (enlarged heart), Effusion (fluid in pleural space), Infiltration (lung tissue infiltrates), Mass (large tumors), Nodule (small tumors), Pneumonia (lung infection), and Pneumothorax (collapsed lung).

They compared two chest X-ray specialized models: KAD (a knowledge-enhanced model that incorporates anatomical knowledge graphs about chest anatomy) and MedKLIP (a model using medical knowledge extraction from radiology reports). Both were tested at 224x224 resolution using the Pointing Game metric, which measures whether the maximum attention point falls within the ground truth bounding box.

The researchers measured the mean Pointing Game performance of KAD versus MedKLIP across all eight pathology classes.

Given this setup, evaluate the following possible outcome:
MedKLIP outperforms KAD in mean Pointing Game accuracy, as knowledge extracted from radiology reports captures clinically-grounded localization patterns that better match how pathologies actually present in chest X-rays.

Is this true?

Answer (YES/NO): NO